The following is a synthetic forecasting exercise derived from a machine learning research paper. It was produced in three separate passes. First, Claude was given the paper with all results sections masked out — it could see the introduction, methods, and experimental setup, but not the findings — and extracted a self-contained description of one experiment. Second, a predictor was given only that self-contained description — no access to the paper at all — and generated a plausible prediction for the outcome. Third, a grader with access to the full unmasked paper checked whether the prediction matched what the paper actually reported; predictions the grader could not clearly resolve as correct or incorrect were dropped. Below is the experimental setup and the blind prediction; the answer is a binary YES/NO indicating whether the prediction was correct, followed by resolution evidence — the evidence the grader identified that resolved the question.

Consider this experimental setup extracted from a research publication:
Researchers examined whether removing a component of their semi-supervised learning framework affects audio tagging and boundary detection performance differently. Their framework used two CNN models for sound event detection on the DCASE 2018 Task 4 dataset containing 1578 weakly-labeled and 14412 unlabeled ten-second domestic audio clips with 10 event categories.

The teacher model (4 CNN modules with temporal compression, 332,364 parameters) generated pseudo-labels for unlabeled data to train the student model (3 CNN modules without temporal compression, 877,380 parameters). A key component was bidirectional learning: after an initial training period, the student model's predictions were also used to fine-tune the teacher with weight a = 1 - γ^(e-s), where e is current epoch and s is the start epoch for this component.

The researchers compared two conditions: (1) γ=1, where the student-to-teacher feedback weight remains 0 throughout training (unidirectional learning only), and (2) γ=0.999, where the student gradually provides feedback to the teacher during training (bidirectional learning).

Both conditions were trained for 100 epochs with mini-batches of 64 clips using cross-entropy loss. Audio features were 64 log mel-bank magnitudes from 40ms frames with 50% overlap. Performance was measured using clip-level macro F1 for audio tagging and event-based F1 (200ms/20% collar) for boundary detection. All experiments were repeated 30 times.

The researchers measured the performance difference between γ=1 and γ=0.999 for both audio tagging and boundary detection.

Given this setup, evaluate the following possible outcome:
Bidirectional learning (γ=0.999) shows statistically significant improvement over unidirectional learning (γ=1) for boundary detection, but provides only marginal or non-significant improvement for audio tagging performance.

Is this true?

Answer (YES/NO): NO